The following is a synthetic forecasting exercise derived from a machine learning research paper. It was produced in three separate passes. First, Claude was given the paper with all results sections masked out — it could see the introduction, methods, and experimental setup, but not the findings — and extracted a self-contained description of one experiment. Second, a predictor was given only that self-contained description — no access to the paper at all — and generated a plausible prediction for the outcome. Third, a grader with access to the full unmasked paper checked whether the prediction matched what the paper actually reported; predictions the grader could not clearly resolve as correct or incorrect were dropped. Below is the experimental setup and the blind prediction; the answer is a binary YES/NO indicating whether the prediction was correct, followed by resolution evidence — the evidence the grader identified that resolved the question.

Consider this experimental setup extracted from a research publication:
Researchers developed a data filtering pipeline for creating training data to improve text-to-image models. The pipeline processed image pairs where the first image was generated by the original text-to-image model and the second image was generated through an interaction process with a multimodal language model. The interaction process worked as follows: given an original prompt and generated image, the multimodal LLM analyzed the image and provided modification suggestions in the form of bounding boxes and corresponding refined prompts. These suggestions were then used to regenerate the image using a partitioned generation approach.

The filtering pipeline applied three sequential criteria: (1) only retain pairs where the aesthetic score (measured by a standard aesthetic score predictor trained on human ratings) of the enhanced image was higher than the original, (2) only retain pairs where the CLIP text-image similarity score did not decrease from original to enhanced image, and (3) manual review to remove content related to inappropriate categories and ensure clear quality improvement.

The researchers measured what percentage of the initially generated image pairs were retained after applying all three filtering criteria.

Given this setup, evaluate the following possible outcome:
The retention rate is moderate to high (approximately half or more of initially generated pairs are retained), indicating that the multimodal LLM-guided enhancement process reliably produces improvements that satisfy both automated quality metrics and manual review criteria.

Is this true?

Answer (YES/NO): NO